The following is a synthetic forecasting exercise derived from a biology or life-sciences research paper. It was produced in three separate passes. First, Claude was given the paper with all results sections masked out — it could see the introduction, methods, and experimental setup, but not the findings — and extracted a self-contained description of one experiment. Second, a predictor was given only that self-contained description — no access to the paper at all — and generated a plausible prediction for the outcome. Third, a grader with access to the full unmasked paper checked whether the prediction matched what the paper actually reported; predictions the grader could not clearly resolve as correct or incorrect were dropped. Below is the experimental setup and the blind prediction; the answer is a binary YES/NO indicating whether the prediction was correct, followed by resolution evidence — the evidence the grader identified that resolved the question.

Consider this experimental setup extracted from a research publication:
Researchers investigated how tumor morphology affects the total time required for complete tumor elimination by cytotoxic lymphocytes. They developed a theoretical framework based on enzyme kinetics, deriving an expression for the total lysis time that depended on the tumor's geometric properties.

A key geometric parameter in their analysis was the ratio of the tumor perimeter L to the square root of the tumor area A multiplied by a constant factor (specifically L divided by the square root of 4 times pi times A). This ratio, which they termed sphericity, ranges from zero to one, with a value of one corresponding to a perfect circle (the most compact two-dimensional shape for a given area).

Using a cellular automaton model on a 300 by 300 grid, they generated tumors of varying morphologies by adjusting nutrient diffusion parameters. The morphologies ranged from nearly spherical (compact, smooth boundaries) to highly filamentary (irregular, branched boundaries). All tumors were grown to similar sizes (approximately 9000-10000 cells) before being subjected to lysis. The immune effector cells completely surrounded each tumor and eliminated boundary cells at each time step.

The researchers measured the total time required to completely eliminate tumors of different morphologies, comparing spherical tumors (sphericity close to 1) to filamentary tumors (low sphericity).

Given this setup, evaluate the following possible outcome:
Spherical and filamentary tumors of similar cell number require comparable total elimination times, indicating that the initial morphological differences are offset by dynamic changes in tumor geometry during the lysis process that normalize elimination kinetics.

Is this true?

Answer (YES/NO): NO